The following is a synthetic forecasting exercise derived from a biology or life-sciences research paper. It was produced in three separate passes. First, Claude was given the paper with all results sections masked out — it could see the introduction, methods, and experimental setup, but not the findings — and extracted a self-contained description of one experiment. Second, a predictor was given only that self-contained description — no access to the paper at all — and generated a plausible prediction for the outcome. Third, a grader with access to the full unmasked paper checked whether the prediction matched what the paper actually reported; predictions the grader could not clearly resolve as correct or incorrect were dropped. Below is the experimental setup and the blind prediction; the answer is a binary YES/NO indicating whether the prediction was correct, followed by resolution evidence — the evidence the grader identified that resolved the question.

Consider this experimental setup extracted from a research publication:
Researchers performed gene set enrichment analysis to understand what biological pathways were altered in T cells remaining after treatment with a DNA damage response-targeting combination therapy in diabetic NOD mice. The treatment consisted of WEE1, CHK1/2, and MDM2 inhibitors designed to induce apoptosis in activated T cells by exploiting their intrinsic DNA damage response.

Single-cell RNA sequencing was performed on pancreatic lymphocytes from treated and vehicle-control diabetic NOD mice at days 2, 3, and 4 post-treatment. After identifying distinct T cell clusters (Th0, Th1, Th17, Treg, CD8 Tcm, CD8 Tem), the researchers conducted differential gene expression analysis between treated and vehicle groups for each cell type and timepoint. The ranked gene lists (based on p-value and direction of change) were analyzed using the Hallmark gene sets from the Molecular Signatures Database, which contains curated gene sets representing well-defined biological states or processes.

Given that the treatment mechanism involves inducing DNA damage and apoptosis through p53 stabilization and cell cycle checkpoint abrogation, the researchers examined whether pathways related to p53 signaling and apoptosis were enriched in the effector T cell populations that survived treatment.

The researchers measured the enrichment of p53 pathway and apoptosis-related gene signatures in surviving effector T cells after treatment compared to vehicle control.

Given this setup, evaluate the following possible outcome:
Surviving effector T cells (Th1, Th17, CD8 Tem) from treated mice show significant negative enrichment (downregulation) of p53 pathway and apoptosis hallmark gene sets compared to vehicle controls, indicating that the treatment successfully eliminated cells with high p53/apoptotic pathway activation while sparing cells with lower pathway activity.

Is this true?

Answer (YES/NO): NO